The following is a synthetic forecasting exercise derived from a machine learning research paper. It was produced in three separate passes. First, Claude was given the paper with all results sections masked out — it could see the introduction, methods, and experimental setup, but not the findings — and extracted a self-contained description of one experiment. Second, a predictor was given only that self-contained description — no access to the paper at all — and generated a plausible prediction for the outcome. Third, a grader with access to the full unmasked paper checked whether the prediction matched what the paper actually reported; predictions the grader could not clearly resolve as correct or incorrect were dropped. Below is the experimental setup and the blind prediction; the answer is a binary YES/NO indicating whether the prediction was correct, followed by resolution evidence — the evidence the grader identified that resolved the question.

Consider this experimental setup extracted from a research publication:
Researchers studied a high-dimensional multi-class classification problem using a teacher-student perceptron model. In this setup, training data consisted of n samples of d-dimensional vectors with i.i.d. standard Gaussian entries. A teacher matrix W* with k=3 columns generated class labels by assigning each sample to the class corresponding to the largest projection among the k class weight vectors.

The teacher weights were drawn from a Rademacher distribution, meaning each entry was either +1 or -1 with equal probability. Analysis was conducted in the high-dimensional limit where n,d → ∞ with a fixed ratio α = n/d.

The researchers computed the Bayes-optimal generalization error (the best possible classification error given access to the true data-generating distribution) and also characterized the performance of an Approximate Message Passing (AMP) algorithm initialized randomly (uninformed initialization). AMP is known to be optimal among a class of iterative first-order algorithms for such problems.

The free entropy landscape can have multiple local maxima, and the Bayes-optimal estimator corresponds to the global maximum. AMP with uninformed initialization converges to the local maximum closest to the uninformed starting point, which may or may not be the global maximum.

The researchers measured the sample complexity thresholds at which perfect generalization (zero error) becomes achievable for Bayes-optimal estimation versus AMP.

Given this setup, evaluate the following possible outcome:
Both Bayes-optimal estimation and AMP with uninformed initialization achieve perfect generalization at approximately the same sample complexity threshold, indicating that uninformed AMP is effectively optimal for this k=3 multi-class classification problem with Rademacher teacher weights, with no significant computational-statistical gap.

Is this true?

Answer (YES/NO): NO